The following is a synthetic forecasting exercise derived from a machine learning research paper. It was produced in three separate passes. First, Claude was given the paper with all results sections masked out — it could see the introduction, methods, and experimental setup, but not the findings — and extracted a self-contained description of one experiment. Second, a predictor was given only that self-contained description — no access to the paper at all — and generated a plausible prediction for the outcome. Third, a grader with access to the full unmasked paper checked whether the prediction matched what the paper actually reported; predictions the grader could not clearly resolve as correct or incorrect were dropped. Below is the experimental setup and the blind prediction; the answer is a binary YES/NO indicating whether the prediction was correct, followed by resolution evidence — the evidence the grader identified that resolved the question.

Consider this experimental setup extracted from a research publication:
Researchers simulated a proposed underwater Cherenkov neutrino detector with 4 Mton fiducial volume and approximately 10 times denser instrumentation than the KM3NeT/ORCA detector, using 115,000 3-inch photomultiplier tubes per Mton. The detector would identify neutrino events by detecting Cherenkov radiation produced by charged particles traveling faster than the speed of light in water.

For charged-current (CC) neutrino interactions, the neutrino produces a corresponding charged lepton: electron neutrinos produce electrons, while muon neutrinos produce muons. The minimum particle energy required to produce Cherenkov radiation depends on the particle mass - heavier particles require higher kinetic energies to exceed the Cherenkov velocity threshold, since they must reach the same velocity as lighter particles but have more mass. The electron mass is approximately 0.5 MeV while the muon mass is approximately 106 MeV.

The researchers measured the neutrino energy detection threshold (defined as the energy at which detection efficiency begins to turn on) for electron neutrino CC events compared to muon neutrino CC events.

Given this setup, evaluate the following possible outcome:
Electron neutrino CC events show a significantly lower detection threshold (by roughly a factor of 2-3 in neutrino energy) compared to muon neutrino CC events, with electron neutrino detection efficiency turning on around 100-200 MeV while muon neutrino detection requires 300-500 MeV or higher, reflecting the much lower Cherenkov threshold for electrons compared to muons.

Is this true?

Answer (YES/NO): NO